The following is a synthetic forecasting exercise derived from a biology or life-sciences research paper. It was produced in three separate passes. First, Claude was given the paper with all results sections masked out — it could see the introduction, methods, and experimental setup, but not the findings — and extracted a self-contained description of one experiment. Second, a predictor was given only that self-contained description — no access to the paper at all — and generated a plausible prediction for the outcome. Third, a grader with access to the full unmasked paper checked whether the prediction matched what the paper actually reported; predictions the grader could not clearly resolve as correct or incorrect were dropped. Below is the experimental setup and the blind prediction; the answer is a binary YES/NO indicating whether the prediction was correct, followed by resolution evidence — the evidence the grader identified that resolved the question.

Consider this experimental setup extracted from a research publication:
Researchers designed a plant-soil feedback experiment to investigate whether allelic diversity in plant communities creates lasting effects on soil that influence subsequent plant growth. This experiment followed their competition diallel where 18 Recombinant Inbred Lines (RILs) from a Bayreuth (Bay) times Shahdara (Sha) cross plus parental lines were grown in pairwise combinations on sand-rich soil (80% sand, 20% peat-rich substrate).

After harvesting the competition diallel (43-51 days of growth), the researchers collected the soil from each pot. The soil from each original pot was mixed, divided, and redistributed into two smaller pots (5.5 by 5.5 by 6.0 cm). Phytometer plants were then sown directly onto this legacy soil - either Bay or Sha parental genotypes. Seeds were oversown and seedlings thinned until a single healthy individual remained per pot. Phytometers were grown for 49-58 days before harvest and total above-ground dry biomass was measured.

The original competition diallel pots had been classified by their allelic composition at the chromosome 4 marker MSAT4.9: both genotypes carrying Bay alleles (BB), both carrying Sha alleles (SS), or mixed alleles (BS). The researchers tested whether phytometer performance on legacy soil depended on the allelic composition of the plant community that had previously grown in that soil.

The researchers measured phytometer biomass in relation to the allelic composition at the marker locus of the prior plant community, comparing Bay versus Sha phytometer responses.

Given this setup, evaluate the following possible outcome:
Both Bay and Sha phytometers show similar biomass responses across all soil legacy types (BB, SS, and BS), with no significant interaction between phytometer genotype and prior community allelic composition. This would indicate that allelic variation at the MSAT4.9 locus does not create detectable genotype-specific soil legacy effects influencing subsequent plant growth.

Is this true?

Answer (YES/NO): NO